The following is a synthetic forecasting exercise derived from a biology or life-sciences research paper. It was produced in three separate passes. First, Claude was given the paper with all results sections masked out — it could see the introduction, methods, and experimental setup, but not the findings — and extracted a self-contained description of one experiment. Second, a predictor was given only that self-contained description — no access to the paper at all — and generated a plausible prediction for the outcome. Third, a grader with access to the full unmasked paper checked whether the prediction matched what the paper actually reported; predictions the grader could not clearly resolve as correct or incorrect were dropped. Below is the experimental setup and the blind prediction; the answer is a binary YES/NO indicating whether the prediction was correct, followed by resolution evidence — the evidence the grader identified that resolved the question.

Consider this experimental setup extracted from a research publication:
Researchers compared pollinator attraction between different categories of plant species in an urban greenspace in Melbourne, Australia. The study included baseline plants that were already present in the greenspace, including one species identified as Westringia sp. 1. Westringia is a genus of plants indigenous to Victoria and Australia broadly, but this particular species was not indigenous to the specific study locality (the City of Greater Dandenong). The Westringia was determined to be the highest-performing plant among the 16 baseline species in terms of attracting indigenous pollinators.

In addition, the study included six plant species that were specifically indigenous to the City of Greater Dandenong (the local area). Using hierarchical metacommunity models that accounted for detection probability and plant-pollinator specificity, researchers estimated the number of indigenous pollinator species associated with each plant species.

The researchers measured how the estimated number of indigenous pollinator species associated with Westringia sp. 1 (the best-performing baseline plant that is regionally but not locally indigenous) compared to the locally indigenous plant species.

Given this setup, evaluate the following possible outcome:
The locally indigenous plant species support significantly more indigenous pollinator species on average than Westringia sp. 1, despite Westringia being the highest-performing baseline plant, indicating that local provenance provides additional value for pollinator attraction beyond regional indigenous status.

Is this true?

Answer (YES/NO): YES